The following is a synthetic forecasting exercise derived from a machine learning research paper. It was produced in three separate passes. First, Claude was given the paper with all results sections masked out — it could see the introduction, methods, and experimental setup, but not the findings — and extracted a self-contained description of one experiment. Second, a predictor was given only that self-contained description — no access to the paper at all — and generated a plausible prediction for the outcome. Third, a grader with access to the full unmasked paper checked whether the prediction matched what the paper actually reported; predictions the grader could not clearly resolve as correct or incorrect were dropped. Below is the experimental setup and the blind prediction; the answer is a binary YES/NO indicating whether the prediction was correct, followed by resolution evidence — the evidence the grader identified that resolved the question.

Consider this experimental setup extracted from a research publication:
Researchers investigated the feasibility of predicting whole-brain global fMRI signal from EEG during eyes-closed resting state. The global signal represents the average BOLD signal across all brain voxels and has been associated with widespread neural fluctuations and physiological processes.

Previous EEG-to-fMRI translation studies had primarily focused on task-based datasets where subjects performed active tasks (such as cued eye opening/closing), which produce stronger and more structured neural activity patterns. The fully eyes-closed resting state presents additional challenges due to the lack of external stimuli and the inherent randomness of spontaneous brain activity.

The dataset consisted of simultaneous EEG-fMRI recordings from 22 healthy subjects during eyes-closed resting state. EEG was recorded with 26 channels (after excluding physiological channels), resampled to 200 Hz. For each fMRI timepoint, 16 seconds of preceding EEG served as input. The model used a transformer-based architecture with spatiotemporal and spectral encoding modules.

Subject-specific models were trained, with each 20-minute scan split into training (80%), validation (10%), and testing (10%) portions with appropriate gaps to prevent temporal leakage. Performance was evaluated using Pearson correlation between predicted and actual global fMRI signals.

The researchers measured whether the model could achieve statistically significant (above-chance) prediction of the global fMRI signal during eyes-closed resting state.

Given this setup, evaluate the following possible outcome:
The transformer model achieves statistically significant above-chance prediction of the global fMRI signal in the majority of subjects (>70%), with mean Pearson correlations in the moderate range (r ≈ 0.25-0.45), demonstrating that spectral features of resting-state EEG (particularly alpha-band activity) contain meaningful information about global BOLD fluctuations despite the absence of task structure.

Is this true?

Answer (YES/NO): NO